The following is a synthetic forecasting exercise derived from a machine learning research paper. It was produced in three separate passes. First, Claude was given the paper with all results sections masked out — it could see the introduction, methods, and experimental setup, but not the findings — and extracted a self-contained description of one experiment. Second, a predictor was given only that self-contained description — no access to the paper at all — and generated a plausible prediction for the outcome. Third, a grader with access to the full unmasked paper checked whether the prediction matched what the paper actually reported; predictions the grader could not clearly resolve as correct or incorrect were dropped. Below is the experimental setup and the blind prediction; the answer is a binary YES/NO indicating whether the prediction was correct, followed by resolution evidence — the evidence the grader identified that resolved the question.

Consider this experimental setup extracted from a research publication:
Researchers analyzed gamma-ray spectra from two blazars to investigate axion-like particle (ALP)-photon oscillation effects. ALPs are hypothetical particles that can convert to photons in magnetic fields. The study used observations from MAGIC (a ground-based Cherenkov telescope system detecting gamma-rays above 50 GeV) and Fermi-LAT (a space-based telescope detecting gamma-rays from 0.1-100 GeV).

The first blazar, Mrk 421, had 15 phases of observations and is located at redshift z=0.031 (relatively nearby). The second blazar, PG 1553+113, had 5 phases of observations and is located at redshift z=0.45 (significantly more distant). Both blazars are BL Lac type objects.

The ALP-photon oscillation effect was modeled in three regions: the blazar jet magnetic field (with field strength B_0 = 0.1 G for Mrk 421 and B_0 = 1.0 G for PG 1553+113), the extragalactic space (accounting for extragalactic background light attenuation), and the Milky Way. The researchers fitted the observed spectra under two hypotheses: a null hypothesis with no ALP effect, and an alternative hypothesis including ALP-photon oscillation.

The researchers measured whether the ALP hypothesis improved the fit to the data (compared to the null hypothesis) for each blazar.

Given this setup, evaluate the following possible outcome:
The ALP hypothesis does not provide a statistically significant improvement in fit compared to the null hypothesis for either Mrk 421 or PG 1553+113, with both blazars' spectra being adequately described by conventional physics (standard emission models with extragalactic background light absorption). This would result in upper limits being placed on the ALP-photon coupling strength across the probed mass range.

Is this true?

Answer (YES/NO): NO